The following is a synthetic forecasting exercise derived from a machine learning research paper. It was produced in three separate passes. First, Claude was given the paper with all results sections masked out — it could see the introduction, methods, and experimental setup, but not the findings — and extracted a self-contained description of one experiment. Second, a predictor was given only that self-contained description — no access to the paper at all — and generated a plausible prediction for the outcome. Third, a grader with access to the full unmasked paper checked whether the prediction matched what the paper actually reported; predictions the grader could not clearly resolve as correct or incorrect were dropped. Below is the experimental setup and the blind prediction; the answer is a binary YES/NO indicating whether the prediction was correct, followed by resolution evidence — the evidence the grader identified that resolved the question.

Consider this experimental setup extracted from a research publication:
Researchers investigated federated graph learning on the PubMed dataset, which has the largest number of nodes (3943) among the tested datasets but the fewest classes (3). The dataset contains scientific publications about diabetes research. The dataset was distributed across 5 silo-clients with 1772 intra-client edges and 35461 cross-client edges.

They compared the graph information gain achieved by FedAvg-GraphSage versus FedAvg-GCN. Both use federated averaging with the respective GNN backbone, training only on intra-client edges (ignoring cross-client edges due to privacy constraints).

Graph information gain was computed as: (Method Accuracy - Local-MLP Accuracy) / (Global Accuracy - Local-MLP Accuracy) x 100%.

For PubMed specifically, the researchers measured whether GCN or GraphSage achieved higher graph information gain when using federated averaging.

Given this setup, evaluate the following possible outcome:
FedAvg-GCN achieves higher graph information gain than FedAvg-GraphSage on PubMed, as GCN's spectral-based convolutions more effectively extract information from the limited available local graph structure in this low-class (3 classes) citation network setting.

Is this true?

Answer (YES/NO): YES